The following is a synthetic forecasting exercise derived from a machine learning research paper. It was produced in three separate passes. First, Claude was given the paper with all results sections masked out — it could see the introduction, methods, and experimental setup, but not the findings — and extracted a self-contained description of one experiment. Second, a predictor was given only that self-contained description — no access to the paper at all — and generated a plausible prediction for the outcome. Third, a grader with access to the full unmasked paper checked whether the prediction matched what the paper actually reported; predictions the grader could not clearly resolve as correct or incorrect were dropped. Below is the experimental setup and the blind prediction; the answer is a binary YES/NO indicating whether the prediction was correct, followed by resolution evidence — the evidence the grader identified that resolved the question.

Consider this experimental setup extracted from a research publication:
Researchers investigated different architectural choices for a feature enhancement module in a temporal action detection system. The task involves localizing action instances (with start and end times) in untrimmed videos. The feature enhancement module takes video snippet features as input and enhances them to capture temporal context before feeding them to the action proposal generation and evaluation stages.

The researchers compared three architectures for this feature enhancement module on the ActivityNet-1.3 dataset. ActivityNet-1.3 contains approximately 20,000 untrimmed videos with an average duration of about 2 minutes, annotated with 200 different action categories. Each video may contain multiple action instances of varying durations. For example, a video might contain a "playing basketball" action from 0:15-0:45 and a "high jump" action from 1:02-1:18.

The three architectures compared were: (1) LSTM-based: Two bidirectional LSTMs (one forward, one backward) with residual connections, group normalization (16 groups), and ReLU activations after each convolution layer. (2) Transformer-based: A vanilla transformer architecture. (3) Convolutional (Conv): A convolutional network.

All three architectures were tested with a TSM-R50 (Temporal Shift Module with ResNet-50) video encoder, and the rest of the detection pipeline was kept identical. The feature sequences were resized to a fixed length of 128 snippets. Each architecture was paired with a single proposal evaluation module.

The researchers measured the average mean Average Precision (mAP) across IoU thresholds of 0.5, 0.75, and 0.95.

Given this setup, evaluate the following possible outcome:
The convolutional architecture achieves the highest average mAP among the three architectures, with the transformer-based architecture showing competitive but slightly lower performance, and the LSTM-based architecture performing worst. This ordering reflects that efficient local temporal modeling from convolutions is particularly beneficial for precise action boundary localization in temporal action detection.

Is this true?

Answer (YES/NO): NO